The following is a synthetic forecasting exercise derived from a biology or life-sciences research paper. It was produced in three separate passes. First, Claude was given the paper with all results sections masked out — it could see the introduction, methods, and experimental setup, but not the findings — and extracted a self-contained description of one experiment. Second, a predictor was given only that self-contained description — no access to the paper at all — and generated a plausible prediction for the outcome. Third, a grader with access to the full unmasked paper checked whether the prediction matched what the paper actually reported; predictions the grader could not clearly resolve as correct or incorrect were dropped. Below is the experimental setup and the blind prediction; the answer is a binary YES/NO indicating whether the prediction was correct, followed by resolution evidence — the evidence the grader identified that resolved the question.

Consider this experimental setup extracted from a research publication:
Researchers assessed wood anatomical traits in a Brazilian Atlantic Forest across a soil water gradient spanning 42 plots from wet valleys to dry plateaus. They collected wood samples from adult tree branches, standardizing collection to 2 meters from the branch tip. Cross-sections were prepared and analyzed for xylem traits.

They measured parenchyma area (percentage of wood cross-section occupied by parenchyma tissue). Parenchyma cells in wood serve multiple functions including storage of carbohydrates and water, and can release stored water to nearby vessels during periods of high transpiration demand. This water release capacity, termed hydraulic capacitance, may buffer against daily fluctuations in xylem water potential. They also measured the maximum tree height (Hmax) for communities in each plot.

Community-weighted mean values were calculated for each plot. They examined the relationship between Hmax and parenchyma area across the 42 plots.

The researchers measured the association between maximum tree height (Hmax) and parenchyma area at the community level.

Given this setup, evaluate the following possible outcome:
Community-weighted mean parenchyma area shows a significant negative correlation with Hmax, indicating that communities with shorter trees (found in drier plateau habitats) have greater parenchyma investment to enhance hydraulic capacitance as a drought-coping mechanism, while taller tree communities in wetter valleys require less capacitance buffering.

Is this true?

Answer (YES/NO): NO